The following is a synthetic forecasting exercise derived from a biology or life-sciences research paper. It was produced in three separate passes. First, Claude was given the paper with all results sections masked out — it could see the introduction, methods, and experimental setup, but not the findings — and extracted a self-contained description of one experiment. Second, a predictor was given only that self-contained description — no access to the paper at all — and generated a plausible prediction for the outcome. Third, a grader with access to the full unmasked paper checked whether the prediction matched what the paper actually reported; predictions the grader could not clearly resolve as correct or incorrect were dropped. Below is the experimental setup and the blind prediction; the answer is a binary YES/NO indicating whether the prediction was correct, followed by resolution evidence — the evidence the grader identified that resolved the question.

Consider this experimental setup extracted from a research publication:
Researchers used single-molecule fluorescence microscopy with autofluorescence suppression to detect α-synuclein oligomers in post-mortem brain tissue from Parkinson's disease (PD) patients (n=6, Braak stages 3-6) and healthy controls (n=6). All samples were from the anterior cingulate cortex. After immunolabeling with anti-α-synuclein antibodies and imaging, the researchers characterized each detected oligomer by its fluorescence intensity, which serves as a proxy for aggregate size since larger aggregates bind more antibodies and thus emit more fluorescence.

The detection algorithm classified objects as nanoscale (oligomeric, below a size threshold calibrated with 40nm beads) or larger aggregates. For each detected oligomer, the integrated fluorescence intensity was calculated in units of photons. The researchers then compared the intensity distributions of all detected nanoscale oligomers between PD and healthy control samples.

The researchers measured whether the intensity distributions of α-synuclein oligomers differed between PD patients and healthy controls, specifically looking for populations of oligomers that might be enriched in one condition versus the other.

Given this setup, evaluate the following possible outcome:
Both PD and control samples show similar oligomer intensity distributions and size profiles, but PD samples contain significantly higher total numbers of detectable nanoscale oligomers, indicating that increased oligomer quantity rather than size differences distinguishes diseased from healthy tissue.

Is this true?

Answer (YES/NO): NO